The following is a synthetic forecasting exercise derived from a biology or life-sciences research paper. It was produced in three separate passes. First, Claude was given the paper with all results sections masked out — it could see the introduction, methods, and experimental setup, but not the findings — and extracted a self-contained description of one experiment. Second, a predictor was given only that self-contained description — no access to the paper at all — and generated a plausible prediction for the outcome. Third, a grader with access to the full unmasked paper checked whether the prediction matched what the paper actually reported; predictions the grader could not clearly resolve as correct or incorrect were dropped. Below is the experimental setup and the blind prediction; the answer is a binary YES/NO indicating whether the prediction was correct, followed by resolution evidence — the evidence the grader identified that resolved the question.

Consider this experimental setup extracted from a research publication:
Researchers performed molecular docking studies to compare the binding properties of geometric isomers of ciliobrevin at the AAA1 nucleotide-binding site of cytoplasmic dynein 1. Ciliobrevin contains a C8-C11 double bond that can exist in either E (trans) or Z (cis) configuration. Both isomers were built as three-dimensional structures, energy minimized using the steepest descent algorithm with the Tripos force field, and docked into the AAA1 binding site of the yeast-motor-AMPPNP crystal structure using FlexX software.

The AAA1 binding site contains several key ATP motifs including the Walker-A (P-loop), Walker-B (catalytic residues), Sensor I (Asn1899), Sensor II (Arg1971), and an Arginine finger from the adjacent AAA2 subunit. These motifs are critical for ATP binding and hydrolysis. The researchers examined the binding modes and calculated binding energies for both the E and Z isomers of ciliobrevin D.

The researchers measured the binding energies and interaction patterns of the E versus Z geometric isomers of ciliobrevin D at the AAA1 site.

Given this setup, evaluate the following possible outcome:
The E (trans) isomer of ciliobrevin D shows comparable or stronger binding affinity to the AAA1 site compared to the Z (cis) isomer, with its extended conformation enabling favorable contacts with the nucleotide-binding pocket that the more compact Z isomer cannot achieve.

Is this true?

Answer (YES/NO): YES